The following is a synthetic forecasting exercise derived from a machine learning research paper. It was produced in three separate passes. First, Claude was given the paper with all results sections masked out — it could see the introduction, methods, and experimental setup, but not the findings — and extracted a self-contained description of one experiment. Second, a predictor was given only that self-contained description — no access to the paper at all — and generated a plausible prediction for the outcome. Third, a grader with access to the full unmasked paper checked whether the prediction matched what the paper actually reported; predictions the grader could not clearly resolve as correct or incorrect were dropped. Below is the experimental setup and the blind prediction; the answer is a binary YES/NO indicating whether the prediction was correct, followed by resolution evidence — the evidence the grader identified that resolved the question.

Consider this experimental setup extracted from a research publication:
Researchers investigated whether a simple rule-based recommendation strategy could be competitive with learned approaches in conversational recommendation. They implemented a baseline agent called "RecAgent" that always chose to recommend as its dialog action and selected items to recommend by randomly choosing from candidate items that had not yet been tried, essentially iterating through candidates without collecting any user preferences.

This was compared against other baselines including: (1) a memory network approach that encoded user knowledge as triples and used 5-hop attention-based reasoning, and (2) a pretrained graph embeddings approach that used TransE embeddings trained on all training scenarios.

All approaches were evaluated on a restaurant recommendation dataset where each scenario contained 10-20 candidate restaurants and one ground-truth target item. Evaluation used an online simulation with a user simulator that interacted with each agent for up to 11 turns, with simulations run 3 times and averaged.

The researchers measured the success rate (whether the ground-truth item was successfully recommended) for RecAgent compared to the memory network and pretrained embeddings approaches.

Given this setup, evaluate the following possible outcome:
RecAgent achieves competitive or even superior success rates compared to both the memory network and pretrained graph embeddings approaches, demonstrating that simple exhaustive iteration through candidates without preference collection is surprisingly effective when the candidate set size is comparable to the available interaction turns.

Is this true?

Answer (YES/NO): YES